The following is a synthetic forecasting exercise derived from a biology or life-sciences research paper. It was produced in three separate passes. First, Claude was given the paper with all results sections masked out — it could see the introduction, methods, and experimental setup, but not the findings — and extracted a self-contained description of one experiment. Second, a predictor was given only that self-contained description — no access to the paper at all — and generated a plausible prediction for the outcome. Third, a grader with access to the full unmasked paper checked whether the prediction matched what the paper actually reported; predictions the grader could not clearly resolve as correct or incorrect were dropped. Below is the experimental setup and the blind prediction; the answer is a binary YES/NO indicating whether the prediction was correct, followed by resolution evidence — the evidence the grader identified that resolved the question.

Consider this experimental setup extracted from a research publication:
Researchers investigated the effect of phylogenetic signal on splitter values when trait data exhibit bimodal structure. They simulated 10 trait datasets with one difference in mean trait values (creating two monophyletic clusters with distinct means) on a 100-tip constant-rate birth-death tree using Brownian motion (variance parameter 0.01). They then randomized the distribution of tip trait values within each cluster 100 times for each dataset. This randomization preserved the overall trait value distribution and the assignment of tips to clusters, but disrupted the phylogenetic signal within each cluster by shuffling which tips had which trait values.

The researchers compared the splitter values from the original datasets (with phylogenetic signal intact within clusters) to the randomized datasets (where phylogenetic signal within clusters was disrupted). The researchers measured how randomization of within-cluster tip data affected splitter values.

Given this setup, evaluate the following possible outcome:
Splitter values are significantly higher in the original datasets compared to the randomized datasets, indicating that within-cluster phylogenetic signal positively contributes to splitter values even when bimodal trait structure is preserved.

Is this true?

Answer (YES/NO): NO